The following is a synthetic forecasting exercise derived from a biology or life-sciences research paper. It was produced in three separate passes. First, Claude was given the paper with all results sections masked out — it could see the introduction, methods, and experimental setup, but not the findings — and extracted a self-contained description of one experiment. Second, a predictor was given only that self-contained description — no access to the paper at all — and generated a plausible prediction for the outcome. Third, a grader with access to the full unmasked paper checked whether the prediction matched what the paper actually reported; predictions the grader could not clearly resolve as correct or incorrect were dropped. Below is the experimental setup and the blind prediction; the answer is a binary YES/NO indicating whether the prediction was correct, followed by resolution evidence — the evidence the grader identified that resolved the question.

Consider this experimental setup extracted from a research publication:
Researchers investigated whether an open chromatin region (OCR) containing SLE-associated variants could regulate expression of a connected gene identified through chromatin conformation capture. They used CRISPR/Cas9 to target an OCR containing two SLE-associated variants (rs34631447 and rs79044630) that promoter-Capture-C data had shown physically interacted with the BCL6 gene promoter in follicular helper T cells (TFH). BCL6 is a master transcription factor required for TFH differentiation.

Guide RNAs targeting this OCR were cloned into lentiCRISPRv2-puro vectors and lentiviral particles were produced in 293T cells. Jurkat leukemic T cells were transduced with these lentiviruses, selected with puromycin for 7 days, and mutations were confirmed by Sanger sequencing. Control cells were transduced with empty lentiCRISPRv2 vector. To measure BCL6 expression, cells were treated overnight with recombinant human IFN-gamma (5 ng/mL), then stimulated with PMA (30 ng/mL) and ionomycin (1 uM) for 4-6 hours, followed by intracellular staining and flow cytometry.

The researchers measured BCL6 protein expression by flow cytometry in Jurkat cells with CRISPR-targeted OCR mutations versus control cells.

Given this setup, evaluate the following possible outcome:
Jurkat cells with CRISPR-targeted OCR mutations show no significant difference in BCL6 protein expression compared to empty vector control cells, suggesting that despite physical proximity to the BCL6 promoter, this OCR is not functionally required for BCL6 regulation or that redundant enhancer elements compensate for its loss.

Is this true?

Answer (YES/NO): NO